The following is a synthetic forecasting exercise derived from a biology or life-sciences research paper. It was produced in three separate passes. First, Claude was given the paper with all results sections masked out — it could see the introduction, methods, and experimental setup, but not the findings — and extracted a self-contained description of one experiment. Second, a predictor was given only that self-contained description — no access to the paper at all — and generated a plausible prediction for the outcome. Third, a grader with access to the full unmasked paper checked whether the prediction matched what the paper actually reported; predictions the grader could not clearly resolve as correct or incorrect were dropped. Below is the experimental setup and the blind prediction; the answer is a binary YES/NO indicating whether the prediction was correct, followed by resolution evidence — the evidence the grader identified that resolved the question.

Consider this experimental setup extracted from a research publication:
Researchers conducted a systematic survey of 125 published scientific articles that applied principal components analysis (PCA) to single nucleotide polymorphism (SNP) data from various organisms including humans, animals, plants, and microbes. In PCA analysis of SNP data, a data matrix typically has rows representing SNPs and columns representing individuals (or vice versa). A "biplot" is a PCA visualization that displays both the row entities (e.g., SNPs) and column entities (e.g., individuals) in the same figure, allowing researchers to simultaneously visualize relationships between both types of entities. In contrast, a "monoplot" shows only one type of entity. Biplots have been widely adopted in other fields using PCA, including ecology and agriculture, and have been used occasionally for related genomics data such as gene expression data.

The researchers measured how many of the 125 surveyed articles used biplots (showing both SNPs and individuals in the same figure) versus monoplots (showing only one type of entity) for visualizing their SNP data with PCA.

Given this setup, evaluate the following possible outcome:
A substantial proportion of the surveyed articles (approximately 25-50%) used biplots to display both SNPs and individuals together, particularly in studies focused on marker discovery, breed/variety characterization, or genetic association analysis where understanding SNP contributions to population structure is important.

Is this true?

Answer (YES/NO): NO